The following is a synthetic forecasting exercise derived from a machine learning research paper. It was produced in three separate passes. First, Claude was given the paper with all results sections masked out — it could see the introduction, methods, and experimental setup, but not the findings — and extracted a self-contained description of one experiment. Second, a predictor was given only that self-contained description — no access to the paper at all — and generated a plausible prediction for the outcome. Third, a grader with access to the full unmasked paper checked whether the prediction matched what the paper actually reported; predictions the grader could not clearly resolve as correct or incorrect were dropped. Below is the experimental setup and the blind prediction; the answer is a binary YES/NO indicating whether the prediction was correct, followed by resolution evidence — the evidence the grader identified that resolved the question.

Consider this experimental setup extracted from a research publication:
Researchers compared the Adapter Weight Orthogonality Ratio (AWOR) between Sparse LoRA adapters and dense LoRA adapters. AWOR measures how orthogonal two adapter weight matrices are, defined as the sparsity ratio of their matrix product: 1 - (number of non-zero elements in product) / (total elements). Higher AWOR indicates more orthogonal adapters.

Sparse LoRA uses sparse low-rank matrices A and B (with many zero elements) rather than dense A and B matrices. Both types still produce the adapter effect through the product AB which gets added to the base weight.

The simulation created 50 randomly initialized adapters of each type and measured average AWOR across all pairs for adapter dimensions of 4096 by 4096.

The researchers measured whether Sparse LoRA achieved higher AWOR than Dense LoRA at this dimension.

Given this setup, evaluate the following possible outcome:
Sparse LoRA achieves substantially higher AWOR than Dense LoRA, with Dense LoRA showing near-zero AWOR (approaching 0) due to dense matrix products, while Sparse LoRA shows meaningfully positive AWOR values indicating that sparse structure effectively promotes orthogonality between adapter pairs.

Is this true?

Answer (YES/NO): NO